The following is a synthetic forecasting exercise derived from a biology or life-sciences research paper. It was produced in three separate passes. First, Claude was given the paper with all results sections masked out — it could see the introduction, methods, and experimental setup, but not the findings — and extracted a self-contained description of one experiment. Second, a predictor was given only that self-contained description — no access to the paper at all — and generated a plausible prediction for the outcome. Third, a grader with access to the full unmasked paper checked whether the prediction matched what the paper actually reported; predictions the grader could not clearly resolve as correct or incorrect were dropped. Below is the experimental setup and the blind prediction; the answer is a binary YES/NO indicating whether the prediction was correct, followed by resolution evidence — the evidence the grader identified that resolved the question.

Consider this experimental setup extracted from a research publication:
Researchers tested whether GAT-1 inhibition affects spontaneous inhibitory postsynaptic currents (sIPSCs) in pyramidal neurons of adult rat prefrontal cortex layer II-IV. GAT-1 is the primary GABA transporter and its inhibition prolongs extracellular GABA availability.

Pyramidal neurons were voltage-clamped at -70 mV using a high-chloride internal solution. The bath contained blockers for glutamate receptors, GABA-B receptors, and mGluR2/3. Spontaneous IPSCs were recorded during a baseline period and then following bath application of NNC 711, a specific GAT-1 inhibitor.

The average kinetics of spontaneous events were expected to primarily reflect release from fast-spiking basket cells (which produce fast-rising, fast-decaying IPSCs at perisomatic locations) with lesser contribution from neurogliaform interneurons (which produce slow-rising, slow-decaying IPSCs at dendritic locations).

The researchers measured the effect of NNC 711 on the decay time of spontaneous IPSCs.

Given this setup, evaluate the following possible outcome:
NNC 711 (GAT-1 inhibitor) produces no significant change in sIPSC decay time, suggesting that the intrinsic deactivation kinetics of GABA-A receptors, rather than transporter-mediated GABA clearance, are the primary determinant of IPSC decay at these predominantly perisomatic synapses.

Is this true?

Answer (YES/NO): NO